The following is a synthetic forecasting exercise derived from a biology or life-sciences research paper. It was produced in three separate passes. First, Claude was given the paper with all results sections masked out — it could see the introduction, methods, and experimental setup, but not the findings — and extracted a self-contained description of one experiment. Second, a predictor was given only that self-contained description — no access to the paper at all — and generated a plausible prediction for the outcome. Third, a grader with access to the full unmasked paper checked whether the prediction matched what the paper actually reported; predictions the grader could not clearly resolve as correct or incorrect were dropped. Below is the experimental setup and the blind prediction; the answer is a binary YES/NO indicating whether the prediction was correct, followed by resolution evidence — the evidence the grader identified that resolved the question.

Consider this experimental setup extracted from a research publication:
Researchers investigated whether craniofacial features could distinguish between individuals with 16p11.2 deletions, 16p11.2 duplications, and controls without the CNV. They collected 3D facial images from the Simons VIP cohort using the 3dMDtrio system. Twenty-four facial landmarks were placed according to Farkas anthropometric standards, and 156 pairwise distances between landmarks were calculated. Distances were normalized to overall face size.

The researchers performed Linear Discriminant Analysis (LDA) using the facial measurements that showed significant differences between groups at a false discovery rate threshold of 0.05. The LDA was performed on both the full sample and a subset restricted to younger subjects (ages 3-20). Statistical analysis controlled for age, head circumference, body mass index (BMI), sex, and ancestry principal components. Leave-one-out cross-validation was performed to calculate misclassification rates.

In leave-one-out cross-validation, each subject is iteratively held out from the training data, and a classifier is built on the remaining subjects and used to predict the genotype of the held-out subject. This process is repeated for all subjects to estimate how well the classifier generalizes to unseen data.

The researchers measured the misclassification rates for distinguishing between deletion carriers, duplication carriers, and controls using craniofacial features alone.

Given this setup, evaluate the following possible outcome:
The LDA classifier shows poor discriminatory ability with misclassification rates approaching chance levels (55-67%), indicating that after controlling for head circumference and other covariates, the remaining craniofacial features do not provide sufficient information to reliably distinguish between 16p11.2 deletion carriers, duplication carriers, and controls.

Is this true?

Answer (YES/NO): NO